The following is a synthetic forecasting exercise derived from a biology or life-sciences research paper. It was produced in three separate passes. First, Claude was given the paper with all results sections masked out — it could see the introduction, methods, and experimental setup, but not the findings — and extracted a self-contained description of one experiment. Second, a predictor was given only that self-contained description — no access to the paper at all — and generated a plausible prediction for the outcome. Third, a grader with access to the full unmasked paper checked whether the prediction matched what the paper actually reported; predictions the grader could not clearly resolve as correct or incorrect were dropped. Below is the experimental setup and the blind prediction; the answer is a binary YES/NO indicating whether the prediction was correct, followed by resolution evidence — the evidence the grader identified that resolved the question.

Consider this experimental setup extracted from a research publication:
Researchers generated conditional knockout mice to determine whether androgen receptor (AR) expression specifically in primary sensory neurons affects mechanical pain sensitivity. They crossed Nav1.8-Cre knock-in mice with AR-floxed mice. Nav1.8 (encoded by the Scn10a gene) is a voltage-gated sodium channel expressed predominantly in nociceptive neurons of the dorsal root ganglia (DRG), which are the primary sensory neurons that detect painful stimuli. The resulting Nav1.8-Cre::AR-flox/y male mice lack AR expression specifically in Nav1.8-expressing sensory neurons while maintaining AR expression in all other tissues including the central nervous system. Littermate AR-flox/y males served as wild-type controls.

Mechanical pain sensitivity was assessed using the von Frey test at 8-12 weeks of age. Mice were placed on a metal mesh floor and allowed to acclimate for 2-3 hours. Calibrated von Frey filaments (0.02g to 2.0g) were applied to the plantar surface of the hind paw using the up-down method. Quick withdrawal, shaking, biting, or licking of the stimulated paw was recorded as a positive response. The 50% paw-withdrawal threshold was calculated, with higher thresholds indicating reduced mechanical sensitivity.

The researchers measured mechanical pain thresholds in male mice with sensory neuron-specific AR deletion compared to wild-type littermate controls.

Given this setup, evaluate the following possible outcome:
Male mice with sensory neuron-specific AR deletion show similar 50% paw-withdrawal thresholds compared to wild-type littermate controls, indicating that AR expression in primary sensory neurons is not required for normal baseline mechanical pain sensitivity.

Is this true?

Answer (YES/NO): NO